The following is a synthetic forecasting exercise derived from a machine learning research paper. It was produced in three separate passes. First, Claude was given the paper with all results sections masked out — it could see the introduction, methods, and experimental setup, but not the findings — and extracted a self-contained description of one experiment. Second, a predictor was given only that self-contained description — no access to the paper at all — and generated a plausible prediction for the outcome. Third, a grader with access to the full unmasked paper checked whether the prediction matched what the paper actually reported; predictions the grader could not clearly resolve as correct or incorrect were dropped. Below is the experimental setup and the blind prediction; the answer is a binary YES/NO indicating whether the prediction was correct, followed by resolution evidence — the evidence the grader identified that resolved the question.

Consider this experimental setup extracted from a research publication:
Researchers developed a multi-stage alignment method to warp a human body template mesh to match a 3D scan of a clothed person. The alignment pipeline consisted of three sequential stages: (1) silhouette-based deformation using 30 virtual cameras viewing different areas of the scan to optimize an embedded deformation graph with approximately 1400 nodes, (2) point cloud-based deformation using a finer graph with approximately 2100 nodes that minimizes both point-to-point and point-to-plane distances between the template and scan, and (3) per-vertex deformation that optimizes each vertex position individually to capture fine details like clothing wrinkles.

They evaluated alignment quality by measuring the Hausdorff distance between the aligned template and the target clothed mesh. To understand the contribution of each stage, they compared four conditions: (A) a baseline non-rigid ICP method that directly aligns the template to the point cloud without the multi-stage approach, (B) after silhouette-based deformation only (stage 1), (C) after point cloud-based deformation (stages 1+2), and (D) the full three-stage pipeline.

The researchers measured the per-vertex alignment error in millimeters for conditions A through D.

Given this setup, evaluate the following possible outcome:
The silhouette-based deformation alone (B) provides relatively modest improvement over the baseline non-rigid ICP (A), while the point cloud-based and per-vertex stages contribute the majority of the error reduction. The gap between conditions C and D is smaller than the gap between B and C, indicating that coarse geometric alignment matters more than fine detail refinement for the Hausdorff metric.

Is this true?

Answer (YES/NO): NO